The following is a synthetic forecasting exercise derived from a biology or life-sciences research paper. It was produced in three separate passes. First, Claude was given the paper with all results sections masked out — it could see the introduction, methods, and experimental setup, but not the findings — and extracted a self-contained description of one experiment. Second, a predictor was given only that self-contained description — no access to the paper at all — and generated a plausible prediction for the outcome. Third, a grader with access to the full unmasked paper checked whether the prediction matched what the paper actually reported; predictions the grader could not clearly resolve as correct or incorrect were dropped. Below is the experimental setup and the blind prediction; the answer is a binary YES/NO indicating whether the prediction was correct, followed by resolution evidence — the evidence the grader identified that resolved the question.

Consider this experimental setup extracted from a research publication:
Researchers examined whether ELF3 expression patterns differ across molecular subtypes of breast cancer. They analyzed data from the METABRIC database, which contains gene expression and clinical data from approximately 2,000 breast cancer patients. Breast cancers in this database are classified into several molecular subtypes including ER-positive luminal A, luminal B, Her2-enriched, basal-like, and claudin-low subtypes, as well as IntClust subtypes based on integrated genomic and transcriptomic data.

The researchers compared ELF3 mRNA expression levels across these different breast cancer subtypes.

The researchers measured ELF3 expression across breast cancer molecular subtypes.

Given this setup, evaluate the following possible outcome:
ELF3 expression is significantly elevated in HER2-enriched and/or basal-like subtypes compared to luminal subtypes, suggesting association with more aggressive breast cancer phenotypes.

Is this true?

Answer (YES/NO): YES